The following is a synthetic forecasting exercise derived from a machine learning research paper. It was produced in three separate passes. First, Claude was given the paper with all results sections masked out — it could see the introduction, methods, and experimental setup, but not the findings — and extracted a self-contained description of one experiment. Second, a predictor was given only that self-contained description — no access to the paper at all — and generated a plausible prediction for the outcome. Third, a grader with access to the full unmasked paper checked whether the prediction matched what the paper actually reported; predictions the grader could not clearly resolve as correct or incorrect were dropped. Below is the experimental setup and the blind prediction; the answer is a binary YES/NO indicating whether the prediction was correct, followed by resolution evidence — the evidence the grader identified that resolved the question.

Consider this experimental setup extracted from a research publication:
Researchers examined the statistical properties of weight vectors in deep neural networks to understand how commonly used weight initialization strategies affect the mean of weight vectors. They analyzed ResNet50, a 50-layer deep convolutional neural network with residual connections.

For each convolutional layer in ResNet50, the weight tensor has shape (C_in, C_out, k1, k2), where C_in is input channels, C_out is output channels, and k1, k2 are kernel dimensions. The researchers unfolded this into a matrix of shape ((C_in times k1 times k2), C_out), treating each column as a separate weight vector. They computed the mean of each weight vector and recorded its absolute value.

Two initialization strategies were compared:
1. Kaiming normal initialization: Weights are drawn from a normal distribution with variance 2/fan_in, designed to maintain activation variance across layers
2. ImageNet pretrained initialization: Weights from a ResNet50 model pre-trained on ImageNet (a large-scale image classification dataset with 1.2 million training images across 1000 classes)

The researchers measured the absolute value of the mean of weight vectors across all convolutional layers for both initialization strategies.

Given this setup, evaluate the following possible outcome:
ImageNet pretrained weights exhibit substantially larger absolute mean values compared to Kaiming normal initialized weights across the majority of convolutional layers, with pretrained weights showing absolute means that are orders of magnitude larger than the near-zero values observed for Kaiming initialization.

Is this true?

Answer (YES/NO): NO